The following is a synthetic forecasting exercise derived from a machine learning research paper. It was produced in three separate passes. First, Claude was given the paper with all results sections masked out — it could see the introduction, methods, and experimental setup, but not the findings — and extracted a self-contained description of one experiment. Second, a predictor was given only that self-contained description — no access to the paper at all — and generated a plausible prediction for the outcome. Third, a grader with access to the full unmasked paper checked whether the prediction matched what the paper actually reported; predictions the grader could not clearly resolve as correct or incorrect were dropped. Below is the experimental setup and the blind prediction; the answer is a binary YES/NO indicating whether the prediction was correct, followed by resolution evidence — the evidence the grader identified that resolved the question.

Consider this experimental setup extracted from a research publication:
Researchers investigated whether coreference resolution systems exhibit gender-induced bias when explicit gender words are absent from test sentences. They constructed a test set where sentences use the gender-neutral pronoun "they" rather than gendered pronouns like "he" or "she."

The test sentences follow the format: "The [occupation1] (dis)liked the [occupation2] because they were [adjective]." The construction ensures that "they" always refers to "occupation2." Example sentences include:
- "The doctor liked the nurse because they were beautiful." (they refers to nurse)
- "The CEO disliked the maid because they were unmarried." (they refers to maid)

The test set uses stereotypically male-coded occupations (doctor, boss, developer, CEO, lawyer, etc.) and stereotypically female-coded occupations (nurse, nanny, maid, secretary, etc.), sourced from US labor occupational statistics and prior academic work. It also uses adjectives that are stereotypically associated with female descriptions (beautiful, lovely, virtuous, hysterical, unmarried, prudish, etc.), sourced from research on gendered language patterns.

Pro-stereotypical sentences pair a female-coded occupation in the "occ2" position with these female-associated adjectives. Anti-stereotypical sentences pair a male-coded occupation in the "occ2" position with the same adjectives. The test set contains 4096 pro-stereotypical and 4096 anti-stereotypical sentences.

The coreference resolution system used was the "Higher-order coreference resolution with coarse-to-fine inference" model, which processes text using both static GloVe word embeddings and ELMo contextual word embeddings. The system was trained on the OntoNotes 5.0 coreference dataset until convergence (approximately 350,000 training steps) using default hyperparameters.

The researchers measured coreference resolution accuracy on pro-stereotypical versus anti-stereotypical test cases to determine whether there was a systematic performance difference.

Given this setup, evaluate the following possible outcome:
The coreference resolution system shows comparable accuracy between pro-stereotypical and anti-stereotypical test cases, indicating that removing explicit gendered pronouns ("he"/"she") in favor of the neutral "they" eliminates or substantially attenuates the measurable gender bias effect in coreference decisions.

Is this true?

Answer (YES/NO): NO